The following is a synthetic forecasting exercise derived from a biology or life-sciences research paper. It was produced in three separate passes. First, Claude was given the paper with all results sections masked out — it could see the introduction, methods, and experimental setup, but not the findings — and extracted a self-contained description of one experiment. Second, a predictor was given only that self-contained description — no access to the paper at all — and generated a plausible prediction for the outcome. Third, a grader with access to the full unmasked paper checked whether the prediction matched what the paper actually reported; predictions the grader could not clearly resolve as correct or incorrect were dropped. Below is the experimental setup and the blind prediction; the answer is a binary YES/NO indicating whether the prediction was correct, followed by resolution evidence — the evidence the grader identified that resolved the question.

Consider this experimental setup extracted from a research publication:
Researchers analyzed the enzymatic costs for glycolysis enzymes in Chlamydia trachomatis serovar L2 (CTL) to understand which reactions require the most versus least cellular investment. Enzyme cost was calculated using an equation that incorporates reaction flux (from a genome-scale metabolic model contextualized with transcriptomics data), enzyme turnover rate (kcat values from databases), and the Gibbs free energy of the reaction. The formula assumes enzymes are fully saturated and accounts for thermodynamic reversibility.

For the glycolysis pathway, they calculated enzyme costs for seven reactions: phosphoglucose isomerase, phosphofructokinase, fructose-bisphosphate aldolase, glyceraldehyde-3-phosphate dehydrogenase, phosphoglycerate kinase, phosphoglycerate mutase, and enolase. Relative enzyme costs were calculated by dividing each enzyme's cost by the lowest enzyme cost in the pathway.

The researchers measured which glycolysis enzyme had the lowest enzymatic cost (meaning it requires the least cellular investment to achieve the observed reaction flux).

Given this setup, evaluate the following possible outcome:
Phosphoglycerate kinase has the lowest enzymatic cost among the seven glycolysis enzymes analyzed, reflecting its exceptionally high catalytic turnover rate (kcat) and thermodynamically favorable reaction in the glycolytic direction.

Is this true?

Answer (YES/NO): NO